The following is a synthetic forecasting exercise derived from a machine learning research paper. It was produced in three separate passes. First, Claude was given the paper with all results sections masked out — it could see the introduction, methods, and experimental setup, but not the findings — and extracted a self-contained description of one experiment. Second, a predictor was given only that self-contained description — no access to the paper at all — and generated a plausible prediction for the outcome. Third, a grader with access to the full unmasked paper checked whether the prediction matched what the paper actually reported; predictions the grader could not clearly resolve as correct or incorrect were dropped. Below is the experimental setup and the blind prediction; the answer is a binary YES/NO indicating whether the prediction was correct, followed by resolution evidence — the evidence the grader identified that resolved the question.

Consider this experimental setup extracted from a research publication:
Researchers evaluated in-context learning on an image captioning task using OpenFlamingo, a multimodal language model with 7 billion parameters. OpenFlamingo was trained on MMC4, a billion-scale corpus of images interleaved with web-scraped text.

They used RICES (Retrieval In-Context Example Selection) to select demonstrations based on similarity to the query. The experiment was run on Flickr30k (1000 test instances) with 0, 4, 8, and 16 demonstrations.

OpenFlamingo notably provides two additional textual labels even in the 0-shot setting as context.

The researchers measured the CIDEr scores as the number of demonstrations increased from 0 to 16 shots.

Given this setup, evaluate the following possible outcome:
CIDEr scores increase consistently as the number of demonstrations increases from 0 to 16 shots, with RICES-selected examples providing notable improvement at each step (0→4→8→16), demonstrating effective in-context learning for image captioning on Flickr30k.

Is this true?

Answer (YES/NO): NO